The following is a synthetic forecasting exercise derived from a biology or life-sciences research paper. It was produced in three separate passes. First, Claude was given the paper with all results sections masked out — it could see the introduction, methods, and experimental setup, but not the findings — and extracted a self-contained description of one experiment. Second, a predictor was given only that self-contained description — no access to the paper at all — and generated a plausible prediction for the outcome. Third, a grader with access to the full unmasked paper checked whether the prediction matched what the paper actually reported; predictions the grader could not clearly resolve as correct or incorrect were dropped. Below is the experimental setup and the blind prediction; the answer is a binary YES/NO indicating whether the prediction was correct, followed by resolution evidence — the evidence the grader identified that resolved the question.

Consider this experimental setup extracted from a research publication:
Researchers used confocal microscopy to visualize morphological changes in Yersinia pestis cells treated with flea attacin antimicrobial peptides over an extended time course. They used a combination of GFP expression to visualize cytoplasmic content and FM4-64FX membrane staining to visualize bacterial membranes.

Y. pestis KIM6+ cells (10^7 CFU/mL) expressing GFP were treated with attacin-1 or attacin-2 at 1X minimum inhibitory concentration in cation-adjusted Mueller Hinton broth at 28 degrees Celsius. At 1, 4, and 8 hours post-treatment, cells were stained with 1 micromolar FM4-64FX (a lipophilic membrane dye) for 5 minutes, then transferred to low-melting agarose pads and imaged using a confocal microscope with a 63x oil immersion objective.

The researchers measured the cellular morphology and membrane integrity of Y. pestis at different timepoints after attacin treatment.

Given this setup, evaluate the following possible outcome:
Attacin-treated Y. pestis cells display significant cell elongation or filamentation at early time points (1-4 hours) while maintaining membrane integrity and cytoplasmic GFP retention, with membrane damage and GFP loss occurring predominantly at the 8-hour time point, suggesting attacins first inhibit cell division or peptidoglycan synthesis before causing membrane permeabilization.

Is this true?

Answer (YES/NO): NO